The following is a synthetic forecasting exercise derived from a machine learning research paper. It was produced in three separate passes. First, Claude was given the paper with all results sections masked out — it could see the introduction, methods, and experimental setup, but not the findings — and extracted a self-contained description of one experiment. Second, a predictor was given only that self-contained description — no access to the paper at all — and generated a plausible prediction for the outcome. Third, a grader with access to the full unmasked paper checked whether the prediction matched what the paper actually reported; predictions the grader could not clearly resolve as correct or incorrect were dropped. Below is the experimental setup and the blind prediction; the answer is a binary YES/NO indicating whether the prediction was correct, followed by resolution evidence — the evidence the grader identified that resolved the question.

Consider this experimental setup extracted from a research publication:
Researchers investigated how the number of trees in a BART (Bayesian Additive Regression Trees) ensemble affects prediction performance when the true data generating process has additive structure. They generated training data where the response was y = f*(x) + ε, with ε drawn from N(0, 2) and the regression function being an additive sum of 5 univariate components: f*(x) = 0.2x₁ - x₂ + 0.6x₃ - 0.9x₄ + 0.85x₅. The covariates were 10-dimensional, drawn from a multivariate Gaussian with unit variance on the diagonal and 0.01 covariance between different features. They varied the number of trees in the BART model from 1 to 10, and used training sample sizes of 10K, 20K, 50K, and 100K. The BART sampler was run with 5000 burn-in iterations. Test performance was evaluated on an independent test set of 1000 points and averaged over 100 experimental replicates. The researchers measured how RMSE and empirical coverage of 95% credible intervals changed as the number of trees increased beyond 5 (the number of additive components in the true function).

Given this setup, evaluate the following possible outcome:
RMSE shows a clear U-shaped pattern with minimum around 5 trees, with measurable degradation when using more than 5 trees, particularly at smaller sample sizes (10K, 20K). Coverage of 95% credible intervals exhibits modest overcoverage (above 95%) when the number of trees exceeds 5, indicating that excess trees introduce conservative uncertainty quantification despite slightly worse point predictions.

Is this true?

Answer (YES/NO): NO